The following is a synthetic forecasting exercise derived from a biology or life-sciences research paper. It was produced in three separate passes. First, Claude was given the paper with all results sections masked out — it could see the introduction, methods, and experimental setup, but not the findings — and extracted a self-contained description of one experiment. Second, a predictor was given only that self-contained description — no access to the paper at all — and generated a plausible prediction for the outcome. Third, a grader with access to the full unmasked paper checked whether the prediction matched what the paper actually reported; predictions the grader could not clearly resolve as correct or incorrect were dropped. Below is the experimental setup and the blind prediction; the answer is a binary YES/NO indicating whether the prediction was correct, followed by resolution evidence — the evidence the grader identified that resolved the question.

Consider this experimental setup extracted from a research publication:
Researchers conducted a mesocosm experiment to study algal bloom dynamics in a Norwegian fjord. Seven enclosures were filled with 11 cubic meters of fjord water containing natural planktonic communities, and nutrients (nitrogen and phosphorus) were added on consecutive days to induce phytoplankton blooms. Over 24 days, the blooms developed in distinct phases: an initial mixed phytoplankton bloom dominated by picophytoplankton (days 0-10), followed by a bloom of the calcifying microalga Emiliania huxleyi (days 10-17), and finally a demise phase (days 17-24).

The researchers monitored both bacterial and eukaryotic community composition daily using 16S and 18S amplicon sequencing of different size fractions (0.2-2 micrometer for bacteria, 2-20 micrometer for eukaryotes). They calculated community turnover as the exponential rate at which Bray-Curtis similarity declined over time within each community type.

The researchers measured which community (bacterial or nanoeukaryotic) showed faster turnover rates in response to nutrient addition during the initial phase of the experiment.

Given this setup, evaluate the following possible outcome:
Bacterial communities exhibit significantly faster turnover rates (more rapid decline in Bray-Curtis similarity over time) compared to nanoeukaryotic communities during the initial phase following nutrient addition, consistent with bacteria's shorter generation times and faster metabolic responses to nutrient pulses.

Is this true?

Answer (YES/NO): NO